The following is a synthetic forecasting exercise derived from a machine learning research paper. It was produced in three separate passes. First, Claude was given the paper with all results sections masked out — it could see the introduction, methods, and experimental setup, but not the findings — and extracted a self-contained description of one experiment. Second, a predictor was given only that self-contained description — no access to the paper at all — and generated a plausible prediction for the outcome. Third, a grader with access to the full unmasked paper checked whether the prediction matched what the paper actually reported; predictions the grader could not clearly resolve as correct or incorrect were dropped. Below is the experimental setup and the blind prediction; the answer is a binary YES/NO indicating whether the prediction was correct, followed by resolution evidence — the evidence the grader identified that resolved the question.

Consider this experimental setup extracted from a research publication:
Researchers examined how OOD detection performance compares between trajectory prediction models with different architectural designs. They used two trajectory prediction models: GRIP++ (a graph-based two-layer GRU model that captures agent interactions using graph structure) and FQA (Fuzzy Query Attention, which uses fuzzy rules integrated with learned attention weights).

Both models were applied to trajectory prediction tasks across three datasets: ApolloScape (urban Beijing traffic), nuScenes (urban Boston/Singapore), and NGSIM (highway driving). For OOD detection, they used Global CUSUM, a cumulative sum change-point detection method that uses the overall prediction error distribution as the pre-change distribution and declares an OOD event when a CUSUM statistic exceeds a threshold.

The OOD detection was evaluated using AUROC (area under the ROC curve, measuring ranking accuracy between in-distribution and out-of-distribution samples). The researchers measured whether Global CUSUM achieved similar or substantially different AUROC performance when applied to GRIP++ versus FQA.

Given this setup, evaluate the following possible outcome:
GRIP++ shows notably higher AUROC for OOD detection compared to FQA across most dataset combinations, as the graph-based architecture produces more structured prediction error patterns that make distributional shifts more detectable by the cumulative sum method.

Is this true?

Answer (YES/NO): NO